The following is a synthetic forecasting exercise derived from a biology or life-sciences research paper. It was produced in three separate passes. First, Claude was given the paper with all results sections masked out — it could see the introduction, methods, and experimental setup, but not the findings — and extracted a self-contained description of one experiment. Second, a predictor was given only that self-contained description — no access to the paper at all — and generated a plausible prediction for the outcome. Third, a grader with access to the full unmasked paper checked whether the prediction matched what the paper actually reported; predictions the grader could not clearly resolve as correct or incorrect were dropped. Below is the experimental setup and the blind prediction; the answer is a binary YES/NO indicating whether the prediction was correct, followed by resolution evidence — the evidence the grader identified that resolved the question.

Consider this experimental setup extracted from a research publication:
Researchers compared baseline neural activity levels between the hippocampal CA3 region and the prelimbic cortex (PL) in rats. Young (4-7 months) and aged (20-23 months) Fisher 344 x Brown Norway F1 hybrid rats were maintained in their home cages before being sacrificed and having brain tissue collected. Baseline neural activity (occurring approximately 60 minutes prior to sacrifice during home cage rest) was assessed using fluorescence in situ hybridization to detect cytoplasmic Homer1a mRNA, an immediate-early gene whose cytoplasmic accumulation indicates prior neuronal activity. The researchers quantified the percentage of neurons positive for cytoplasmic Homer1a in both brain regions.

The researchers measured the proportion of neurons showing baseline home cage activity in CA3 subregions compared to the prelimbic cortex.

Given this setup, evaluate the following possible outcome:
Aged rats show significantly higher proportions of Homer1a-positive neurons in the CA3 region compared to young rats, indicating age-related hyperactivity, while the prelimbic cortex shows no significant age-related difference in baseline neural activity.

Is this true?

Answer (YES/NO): NO